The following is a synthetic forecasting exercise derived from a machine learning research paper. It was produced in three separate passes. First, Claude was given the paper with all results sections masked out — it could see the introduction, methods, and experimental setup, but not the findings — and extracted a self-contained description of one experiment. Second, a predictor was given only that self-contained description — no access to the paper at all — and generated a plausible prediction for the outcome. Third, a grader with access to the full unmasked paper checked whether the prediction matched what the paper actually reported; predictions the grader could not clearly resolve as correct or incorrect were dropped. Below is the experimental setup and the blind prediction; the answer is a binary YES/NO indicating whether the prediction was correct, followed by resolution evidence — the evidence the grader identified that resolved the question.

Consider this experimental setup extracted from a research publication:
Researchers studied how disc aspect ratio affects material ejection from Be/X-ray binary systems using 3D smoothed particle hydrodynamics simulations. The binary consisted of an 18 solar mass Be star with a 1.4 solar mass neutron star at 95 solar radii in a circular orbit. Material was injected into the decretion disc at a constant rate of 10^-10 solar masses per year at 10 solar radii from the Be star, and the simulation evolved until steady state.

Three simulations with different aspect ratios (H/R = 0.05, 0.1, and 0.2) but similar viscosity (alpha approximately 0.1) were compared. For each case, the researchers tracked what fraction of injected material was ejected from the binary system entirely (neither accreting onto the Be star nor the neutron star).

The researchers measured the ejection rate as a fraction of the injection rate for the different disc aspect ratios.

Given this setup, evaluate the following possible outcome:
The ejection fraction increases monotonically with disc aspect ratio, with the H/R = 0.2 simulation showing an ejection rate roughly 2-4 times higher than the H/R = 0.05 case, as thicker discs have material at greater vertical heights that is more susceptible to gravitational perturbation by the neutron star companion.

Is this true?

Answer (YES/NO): NO